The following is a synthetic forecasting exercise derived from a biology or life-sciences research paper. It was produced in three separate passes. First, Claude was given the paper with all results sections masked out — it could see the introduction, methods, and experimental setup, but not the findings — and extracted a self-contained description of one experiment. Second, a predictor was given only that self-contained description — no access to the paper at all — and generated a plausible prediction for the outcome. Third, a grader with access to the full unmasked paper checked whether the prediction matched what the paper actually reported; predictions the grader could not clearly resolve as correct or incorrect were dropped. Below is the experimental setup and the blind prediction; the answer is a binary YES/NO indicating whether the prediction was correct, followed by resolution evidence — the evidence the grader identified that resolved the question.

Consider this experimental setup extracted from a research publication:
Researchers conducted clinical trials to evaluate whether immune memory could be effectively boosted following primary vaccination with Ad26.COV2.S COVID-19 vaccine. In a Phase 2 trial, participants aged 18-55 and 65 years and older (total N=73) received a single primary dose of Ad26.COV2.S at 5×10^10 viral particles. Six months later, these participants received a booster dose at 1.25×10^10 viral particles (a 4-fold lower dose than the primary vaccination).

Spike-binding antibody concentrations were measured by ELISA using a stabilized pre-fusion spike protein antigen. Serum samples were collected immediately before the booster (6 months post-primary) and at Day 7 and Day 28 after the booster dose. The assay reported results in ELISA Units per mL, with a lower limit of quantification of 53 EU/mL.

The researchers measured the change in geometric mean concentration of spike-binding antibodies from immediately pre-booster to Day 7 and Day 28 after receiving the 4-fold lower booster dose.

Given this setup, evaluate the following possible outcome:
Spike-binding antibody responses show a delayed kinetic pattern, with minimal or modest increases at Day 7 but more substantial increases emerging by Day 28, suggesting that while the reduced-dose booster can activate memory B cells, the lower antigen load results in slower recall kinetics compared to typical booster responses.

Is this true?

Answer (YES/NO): NO